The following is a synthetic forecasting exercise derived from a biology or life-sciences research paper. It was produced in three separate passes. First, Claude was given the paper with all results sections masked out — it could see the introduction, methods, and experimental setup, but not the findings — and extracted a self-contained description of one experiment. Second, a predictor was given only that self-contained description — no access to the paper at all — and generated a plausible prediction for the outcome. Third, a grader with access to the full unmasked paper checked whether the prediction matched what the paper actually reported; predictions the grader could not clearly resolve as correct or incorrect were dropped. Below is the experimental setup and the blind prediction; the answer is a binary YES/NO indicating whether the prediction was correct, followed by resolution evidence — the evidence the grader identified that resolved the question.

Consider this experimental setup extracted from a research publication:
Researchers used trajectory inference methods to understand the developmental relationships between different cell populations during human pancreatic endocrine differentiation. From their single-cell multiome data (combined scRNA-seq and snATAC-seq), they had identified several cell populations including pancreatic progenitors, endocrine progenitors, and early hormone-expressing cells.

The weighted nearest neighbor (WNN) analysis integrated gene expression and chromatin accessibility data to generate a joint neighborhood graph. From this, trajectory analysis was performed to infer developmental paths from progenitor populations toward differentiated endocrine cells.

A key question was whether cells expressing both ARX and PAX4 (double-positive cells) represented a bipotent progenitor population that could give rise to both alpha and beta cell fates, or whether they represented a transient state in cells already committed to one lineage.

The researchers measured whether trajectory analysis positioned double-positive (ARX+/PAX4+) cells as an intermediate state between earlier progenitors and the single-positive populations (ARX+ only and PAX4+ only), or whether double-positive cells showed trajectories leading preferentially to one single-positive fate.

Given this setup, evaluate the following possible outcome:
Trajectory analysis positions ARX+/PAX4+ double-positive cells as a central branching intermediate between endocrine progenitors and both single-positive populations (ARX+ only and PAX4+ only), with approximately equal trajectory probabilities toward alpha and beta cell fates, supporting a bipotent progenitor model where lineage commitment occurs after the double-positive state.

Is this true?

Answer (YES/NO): NO